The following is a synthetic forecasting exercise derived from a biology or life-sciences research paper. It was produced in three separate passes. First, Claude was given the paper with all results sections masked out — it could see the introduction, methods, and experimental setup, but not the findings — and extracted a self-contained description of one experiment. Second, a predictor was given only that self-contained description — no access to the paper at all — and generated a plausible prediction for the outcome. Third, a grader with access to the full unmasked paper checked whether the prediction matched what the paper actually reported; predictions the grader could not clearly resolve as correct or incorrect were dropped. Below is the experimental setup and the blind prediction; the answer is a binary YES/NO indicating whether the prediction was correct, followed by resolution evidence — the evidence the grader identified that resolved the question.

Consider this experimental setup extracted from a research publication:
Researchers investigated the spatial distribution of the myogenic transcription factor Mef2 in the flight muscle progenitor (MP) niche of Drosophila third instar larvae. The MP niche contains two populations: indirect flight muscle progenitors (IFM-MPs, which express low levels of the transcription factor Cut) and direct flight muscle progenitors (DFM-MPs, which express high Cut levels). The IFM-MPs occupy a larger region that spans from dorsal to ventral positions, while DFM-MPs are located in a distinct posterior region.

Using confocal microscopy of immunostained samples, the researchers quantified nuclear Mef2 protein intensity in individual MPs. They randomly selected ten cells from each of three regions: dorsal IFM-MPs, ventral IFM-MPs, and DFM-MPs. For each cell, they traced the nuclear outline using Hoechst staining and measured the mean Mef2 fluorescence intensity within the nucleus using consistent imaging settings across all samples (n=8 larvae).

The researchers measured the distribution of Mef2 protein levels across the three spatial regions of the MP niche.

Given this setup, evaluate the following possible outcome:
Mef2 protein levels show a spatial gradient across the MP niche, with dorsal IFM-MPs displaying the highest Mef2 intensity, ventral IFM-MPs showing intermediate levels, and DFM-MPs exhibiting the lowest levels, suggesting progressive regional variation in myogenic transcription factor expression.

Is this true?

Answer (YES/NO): NO